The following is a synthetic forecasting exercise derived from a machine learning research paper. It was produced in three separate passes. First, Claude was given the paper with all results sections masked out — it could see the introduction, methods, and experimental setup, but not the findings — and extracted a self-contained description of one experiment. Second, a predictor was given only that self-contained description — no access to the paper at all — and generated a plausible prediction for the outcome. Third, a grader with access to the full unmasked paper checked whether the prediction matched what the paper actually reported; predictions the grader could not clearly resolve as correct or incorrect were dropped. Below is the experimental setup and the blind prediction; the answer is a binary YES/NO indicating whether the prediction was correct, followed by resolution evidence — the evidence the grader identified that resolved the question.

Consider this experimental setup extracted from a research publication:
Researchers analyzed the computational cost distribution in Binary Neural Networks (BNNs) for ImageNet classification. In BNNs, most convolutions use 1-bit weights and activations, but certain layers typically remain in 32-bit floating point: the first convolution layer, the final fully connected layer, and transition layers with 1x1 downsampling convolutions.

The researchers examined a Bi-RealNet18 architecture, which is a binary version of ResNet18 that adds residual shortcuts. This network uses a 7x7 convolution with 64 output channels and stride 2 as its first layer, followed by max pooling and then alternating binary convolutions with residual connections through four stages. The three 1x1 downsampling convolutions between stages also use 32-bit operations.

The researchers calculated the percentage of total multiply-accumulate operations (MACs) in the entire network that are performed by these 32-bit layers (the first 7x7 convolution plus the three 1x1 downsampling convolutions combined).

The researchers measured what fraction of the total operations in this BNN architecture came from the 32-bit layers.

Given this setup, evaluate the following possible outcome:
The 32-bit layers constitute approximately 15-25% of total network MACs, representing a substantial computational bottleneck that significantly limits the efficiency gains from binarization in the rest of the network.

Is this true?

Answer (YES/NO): NO